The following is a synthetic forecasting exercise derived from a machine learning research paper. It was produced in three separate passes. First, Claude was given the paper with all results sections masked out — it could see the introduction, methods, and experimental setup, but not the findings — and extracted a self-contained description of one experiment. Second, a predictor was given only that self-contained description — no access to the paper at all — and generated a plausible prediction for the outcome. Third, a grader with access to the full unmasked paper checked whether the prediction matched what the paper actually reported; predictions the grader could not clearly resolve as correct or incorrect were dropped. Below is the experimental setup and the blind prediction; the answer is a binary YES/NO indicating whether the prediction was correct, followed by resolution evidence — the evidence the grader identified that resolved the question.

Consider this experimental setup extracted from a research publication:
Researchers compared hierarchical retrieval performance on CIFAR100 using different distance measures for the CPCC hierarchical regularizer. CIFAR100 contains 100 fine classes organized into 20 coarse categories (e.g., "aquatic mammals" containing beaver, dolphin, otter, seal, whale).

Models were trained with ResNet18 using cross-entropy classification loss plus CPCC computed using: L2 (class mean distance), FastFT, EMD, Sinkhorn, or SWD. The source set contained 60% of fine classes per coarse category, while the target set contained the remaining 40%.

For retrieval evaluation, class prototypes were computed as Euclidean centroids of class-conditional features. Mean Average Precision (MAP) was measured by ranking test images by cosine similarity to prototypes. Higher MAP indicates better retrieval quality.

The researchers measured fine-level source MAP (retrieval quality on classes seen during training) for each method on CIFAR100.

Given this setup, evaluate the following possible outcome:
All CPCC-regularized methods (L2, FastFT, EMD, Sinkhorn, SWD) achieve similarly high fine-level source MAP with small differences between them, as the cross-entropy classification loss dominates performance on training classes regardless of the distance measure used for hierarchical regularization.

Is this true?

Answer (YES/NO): NO